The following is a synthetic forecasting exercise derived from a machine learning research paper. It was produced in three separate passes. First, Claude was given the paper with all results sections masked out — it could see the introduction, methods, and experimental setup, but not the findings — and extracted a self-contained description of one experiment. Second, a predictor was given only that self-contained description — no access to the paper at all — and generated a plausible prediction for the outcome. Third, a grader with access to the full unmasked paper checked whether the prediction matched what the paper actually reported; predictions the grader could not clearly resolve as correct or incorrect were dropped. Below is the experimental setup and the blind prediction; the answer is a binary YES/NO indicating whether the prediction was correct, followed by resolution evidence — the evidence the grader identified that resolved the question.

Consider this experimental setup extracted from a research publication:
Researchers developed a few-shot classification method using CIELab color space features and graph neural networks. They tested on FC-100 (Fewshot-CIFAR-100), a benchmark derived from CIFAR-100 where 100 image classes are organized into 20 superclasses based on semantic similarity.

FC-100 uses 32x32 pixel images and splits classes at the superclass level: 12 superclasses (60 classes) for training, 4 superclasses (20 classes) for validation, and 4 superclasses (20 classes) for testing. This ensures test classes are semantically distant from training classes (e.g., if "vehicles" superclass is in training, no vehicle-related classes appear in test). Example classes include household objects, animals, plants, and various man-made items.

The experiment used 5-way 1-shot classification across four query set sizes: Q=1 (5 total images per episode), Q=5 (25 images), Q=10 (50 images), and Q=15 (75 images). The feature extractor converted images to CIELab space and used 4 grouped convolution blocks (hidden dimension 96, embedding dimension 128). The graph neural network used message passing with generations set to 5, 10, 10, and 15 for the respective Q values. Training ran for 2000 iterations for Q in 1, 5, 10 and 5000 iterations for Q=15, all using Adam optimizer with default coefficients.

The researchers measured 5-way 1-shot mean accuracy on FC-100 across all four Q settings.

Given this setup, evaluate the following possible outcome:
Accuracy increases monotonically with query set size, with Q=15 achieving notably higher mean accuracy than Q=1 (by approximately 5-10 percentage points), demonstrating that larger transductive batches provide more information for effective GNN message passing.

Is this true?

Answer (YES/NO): NO